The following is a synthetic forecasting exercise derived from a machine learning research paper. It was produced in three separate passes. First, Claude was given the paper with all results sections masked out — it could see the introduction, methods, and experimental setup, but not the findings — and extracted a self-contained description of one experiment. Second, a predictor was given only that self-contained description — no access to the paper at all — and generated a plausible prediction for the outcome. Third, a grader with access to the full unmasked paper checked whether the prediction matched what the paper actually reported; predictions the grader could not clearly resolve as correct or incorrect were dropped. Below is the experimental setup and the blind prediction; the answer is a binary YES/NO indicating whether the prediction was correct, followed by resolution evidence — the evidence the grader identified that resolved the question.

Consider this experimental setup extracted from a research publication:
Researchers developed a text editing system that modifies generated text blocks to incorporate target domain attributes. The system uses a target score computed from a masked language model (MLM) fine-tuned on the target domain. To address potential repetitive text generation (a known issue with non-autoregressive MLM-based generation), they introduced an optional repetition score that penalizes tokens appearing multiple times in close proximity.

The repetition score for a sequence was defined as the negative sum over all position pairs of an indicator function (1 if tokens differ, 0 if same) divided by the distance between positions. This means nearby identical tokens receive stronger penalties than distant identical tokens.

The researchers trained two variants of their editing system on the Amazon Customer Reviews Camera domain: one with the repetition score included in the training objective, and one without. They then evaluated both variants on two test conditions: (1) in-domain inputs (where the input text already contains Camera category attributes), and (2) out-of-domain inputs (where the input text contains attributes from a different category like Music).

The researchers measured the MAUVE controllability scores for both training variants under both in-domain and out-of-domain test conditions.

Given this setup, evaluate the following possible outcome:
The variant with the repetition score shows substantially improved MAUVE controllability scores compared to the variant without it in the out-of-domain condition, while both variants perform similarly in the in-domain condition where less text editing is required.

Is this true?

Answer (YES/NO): YES